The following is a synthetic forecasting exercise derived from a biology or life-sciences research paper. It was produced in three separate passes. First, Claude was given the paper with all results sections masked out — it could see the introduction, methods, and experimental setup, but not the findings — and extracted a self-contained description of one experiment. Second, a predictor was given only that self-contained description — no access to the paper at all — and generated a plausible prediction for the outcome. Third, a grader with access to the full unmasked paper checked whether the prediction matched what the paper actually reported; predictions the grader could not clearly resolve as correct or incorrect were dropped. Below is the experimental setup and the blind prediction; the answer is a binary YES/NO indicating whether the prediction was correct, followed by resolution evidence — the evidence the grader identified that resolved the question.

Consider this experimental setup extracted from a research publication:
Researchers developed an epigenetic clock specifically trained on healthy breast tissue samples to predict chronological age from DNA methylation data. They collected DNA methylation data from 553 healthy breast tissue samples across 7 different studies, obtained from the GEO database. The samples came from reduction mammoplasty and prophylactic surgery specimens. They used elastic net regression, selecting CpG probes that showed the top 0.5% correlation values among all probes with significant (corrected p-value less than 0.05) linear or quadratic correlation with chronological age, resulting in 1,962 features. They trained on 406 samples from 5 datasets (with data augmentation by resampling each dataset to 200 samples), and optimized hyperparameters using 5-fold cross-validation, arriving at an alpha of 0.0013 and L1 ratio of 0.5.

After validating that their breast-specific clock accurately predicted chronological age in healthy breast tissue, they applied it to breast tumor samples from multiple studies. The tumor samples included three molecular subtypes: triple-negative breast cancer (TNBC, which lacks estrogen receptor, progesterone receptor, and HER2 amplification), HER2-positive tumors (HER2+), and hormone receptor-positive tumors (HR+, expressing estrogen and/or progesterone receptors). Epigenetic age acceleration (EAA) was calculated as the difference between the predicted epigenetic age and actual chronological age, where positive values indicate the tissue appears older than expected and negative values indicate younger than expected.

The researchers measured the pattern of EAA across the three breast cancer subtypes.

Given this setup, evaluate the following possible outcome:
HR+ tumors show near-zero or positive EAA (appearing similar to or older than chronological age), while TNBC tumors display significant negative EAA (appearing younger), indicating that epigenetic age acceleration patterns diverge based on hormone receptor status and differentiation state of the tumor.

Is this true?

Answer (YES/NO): NO